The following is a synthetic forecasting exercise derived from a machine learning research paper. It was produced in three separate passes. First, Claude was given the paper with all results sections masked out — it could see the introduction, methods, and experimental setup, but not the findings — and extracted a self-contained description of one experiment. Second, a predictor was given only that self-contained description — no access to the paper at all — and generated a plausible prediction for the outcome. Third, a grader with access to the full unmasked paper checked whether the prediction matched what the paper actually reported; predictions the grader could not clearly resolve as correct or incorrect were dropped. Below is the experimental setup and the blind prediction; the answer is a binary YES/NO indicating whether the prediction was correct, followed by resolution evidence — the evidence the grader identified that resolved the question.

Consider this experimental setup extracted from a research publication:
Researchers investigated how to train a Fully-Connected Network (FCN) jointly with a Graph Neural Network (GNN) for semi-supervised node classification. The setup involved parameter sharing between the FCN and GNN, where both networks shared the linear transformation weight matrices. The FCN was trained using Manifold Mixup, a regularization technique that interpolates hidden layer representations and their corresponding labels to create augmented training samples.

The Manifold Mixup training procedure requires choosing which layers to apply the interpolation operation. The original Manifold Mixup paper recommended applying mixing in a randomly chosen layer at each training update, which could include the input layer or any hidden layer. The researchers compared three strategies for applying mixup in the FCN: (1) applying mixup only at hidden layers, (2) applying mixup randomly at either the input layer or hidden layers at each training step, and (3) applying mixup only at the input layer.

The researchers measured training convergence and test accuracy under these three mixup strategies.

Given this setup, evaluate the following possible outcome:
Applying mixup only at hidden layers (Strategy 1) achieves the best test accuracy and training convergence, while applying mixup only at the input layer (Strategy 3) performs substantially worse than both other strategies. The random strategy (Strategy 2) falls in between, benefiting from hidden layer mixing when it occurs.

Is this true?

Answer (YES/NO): NO